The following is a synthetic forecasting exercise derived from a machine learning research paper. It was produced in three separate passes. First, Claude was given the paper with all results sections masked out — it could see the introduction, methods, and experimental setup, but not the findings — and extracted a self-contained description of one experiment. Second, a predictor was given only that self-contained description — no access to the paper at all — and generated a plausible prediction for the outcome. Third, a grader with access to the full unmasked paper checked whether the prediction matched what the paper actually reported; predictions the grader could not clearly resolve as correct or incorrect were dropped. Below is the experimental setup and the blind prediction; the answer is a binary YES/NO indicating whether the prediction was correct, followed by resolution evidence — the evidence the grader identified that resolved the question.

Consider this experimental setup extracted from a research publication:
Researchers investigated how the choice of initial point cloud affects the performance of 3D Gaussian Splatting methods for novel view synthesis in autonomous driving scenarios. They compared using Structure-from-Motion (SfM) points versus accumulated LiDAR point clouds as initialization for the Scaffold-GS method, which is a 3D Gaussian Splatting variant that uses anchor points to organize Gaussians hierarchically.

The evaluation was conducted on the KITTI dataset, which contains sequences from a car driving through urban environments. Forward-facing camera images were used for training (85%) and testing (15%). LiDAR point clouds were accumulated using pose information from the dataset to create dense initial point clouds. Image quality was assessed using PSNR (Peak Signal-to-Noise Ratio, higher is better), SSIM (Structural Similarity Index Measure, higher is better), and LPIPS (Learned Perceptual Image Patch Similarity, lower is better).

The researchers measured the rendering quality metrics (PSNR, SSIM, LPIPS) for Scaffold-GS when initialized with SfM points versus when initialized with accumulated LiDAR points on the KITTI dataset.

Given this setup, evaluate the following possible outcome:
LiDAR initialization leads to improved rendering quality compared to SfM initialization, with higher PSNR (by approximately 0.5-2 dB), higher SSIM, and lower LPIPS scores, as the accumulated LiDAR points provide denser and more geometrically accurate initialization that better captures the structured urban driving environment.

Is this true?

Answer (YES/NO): NO